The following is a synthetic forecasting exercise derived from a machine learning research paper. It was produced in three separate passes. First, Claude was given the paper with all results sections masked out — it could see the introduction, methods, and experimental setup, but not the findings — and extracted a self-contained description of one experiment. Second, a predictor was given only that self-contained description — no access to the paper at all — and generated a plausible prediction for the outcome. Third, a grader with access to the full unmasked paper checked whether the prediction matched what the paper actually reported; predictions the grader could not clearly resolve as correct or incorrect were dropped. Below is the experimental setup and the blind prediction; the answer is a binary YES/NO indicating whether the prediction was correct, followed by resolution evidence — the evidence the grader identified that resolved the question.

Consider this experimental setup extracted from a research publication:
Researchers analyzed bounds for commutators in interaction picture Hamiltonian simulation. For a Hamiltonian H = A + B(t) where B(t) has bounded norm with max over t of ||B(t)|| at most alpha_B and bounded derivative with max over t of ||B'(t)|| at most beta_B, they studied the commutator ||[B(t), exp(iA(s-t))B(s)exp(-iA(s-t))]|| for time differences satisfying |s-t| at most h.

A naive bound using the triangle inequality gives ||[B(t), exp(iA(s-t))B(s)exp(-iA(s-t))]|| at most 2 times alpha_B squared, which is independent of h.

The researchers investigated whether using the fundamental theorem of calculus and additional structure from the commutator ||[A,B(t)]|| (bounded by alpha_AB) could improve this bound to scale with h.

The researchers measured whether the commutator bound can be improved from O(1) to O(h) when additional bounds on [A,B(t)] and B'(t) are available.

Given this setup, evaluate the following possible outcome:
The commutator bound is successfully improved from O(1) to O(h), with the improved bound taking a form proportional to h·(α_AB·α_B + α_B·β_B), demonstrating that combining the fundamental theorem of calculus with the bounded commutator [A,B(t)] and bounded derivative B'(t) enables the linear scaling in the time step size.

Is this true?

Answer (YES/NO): YES